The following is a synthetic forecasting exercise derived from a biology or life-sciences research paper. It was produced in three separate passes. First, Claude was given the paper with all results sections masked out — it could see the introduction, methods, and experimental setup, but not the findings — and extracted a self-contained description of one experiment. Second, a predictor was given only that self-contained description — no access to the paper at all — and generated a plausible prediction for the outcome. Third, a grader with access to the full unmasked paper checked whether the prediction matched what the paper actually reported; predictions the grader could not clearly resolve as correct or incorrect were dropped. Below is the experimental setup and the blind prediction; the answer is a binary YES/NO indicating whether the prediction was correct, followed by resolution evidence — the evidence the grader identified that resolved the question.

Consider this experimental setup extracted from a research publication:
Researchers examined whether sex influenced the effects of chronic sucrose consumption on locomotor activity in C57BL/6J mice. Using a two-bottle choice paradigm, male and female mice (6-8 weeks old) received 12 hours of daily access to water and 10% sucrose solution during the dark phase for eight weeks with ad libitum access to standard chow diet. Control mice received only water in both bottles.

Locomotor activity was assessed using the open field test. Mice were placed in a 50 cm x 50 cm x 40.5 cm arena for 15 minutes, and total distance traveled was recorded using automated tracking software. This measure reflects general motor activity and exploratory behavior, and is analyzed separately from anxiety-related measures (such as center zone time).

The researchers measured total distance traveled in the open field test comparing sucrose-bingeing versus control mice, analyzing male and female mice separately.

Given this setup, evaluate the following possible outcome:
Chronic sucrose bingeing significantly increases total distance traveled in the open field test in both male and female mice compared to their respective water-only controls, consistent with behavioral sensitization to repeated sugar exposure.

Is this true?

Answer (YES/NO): NO